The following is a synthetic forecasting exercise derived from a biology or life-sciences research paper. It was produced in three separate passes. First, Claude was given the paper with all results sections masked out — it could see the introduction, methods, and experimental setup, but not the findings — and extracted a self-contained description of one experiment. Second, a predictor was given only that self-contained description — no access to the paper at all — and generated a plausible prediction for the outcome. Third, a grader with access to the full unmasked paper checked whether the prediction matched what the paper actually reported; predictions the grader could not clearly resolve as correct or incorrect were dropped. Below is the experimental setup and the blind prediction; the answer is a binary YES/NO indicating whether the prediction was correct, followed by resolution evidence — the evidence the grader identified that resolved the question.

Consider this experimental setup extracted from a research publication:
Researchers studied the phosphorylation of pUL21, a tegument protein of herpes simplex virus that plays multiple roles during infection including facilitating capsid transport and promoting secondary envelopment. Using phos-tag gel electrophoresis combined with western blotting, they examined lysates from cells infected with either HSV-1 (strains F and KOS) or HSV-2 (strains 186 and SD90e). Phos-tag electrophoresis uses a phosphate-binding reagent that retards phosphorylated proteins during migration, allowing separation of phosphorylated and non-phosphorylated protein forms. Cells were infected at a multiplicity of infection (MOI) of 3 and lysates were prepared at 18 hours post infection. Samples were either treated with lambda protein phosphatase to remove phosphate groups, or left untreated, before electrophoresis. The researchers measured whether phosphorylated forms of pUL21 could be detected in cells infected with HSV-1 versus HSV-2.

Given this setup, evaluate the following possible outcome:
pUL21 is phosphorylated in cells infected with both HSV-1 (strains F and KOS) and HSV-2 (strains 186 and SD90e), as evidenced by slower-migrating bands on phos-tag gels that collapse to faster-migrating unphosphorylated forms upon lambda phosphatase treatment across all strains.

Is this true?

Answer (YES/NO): NO